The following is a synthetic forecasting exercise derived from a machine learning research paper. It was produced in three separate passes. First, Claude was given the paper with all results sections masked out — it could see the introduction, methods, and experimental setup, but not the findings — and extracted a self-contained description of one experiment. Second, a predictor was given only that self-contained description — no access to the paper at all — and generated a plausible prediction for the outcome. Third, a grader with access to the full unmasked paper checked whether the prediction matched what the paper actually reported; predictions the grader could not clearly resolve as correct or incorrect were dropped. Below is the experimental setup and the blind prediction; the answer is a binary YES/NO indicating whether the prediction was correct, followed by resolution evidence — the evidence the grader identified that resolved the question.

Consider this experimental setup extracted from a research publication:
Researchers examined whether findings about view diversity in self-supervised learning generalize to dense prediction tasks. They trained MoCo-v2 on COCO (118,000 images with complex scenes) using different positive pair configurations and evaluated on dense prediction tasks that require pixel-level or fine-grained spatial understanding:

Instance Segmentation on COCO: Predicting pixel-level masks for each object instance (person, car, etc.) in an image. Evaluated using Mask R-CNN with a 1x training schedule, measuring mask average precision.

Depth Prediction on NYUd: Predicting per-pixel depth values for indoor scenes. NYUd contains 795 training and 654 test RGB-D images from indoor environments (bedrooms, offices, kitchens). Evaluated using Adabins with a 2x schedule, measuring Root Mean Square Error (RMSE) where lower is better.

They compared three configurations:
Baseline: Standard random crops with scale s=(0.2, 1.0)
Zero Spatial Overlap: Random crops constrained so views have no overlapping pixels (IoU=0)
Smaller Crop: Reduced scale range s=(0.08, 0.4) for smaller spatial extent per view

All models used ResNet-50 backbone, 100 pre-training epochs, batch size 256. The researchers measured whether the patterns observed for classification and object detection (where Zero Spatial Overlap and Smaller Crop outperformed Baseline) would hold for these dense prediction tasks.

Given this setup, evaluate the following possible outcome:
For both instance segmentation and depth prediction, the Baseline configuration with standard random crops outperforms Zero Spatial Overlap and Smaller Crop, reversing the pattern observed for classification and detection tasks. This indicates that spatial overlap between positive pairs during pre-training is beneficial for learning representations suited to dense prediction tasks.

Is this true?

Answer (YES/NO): NO